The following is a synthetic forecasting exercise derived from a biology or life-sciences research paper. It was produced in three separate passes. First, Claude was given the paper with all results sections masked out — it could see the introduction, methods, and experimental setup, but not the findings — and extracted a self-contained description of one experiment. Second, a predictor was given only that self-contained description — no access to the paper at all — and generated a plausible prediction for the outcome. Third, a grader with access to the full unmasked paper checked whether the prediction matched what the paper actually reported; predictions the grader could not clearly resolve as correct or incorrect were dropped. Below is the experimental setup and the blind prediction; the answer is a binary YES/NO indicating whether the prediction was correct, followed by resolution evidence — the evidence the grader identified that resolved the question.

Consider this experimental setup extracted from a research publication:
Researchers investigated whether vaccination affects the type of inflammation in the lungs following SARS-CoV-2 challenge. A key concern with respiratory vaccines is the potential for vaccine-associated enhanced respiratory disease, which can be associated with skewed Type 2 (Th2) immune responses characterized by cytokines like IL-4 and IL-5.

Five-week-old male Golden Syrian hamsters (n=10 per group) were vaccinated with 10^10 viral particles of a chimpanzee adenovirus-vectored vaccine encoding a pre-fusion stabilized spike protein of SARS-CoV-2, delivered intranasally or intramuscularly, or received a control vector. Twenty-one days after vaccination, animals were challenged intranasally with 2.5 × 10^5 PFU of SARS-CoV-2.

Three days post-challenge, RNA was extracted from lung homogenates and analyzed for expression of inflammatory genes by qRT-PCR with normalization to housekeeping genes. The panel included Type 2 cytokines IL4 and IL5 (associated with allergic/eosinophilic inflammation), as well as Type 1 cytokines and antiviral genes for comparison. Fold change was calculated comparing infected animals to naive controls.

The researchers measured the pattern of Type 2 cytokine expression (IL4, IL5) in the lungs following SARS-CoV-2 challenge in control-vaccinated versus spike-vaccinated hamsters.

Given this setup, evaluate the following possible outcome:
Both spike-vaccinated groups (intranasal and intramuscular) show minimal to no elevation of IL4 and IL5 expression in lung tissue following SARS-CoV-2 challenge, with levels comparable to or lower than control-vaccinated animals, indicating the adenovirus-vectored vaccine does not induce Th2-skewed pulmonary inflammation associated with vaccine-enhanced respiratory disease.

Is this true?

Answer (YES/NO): YES